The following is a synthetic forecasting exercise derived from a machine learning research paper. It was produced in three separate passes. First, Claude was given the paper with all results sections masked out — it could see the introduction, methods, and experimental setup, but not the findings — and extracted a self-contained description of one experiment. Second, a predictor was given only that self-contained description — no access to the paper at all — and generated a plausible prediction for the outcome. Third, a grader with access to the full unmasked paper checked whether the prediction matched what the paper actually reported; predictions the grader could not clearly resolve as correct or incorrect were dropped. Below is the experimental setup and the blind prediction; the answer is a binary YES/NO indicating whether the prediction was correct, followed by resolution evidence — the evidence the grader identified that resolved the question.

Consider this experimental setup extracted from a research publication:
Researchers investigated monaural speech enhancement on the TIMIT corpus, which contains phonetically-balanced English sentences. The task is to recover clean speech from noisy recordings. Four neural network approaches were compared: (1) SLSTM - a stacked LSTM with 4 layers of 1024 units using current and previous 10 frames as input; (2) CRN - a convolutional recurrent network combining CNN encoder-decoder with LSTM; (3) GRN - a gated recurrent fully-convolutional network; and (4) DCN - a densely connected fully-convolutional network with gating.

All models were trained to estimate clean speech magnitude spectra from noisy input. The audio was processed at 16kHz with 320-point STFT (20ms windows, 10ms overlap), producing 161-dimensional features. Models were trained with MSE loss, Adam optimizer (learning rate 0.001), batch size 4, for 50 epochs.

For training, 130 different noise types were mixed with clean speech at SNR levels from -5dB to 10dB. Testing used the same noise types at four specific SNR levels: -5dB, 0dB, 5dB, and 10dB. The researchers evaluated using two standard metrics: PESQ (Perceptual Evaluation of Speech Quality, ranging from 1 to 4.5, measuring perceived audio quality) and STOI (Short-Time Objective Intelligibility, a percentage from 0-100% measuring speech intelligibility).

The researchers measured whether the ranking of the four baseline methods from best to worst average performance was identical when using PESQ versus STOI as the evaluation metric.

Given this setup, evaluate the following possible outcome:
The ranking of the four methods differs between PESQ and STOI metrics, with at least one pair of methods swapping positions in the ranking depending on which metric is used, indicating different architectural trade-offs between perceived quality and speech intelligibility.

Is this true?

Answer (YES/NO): YES